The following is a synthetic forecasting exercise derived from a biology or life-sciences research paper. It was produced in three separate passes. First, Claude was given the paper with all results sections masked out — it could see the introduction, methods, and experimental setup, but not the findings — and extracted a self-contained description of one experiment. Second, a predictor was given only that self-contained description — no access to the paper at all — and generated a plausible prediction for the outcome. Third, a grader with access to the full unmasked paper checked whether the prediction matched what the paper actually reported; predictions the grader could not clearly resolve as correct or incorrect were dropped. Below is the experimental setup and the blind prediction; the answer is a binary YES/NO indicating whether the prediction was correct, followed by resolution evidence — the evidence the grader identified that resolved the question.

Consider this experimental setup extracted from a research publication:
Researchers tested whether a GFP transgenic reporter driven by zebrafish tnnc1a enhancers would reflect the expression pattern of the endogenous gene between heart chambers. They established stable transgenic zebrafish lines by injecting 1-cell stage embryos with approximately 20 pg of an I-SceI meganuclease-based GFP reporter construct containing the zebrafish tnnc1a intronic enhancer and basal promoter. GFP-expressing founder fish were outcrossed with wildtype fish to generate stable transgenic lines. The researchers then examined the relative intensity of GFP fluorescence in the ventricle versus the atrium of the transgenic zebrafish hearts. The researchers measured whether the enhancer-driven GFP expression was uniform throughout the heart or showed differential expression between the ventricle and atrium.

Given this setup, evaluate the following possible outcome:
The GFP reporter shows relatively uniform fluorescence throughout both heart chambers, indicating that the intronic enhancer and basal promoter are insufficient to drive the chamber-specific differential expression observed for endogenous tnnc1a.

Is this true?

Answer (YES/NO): NO